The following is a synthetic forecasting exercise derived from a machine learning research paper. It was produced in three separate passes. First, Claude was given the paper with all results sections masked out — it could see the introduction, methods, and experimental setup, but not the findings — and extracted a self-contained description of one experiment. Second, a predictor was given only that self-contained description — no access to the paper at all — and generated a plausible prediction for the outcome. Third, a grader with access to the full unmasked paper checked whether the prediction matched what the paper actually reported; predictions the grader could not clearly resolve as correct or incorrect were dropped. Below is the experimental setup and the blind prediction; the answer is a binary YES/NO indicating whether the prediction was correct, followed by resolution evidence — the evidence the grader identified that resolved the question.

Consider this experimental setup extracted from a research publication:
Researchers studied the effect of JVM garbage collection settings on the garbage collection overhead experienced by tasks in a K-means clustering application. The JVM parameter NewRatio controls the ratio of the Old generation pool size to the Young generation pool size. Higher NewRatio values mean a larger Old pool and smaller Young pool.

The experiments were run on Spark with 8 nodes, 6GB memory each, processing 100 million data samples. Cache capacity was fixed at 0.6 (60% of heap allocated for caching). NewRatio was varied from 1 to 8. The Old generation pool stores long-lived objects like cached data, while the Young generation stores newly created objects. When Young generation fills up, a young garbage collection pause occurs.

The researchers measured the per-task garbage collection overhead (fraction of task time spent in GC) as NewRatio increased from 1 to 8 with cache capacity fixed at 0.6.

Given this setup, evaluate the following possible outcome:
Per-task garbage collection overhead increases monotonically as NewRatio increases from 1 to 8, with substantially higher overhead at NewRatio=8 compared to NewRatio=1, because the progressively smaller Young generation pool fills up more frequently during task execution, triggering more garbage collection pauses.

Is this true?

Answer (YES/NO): NO